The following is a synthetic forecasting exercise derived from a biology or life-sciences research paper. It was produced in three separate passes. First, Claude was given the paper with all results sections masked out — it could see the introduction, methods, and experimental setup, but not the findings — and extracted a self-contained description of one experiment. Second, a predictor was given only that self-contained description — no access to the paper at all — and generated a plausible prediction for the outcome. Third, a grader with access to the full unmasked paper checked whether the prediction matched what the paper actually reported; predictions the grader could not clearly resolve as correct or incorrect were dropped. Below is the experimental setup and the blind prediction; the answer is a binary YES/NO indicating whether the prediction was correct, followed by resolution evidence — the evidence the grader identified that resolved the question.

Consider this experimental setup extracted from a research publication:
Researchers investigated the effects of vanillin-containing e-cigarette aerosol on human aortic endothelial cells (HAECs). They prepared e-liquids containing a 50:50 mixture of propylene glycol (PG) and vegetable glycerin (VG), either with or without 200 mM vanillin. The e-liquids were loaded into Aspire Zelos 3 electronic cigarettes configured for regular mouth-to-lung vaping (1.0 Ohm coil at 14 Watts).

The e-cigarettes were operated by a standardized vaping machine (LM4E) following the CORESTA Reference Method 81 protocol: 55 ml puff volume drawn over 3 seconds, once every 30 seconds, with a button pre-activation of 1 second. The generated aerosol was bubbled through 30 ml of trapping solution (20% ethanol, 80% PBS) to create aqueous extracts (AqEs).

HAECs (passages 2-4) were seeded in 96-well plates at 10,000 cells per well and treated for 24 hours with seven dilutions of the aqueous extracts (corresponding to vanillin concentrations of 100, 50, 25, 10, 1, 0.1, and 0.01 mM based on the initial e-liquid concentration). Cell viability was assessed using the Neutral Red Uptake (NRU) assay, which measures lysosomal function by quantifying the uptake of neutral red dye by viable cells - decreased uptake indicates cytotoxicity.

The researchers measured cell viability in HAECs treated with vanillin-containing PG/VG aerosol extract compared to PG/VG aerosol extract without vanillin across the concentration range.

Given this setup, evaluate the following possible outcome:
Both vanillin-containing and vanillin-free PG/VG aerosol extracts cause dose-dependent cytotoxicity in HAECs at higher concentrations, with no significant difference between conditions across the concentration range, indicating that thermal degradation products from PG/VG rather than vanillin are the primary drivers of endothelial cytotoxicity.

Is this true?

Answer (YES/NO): NO